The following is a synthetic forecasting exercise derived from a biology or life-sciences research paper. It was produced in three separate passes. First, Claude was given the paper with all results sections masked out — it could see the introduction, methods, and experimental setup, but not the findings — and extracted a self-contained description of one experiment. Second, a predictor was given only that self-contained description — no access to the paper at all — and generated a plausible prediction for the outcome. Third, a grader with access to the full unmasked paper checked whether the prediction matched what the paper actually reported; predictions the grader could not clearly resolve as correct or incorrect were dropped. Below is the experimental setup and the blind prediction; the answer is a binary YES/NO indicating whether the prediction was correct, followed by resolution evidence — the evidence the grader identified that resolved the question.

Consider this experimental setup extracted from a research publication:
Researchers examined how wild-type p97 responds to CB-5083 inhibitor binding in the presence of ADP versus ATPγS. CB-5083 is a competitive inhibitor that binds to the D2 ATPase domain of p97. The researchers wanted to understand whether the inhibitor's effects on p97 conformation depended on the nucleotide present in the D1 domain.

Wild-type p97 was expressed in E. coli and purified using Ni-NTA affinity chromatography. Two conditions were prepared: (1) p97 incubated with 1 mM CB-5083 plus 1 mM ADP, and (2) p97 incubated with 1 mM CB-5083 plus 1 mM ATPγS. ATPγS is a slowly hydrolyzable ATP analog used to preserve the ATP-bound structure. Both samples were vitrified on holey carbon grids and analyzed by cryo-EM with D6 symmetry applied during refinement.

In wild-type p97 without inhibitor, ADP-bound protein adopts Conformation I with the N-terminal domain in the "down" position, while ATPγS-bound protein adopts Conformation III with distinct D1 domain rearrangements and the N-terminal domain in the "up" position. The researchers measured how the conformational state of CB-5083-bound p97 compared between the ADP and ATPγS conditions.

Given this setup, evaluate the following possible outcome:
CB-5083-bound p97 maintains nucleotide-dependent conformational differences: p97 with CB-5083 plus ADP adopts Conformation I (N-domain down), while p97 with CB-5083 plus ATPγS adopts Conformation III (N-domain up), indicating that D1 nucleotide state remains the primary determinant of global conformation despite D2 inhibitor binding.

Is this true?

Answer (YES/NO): NO